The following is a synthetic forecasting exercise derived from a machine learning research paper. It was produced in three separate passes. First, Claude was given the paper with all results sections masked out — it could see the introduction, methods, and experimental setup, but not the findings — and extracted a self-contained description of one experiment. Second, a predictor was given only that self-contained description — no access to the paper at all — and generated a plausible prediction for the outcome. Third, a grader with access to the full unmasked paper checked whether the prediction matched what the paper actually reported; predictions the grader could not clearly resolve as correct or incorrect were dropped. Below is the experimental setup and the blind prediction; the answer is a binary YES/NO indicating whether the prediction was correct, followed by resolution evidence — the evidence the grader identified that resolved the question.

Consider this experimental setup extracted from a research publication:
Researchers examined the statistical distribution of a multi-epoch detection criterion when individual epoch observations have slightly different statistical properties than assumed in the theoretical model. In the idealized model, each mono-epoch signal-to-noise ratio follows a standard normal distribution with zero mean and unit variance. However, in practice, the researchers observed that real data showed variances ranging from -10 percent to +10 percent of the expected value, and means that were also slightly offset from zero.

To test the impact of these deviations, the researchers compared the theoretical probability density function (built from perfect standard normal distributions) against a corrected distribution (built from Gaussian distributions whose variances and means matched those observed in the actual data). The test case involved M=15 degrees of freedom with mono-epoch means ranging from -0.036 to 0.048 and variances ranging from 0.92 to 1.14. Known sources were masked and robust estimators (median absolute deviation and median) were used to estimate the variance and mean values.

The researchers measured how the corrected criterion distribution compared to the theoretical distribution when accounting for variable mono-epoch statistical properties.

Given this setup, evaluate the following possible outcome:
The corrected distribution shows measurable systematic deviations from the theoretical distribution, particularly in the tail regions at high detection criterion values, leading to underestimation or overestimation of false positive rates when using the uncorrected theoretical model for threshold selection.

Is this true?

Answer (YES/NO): YES